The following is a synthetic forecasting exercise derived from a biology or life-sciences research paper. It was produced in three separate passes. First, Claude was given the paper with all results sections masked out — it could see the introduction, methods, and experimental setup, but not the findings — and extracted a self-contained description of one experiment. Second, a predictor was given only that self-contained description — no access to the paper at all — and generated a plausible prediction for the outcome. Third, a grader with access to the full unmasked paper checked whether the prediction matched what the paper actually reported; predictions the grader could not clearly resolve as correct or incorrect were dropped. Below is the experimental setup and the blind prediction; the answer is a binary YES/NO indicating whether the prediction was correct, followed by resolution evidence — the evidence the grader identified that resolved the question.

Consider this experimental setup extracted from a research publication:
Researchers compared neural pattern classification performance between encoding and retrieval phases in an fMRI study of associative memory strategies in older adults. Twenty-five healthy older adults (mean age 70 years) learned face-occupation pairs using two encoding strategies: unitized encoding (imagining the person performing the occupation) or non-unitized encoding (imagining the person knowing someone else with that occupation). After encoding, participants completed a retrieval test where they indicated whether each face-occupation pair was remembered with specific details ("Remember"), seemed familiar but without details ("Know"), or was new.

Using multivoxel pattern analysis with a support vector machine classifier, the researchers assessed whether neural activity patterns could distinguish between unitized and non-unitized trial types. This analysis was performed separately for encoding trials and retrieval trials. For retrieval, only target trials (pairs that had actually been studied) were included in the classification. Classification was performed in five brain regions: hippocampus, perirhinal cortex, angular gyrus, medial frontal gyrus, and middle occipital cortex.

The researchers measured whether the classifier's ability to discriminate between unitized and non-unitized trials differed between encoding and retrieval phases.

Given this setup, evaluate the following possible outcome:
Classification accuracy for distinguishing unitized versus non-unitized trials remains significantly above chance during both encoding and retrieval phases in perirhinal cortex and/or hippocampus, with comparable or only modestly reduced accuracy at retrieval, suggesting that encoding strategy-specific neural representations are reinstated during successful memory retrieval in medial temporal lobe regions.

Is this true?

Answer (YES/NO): NO